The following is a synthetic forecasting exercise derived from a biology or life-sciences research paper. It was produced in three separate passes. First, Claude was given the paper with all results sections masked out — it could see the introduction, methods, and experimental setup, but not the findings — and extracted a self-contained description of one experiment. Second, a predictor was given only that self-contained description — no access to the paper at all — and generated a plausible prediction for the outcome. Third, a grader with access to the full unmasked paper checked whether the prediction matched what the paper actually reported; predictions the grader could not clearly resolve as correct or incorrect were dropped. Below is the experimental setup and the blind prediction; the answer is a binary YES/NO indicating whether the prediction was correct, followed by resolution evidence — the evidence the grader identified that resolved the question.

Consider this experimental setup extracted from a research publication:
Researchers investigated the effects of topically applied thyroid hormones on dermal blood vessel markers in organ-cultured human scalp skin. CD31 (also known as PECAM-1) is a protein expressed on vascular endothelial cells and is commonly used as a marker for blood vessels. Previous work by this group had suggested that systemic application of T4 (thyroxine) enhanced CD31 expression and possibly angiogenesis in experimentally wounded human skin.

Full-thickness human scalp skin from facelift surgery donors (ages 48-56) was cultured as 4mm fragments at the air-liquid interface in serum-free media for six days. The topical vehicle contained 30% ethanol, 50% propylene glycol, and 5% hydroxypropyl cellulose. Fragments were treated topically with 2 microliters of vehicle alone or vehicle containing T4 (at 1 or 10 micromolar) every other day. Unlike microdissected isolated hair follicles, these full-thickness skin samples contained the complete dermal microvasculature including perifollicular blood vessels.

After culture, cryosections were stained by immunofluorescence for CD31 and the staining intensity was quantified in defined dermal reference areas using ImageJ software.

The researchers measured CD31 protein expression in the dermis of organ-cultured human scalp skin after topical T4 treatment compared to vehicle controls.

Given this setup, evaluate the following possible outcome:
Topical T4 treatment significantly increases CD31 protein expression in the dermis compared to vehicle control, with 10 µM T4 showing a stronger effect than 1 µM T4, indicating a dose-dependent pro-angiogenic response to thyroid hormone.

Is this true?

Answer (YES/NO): NO